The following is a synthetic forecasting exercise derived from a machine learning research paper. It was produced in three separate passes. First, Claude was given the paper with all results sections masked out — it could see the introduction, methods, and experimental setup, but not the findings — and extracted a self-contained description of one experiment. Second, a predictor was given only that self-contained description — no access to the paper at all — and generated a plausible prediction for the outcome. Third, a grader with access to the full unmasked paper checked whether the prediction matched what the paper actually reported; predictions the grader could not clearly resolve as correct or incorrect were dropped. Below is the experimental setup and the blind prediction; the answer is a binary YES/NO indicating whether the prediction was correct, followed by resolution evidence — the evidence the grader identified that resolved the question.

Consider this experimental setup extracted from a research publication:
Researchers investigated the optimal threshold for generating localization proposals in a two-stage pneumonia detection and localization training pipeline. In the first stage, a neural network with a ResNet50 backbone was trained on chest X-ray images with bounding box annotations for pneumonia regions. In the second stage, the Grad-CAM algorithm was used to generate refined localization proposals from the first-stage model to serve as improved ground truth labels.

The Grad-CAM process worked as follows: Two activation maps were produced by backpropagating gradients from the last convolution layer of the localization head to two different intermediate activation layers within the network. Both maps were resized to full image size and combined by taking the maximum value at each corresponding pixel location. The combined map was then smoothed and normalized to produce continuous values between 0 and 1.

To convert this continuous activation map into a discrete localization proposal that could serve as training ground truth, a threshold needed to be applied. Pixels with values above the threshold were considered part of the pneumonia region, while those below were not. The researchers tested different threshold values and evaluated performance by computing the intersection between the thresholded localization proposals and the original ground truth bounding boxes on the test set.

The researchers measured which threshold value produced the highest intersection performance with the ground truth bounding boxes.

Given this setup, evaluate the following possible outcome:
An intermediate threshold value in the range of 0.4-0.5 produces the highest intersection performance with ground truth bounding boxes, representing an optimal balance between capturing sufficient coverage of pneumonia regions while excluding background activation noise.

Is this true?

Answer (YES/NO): YES